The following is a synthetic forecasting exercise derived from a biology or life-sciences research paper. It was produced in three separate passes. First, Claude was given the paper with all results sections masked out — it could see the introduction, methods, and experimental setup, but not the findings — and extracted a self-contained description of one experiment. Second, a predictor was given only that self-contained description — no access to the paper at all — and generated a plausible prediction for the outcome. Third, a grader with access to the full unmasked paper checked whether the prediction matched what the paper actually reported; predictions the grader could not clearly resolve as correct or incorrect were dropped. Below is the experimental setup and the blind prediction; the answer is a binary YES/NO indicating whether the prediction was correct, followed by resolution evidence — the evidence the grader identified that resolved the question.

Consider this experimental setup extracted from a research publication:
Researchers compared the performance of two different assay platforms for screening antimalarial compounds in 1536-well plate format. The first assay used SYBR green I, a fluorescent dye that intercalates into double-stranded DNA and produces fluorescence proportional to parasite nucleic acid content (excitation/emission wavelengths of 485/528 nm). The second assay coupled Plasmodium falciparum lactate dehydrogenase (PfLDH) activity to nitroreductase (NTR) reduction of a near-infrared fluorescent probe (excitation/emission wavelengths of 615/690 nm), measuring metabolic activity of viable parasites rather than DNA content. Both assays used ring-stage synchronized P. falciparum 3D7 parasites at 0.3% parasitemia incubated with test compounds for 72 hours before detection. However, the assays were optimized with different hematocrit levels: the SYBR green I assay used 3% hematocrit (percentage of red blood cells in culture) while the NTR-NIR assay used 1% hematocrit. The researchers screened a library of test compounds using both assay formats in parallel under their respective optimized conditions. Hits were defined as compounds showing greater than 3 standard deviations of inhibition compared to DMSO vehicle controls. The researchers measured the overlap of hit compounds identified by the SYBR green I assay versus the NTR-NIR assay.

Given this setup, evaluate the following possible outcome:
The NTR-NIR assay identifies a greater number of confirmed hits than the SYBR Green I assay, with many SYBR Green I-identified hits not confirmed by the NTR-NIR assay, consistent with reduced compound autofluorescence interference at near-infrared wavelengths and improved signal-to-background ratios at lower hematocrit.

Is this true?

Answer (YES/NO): NO